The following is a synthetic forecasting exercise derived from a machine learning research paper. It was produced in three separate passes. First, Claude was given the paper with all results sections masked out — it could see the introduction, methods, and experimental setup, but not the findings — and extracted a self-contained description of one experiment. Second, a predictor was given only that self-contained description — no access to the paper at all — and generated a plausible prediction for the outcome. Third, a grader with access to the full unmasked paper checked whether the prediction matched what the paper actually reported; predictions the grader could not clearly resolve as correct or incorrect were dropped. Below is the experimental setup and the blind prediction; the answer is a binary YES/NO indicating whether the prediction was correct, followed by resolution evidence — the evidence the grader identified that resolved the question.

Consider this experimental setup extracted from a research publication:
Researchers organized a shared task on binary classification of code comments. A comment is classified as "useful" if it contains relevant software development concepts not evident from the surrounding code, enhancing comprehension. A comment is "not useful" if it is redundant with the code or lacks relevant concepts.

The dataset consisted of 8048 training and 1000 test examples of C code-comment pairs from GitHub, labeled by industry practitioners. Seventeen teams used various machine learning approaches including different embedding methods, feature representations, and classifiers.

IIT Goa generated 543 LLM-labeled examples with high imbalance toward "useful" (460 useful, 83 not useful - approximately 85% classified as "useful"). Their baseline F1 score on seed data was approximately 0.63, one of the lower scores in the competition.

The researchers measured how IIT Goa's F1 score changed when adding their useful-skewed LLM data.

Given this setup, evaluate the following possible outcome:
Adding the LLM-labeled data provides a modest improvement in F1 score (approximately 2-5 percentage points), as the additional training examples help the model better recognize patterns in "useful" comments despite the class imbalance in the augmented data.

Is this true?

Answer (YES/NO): NO